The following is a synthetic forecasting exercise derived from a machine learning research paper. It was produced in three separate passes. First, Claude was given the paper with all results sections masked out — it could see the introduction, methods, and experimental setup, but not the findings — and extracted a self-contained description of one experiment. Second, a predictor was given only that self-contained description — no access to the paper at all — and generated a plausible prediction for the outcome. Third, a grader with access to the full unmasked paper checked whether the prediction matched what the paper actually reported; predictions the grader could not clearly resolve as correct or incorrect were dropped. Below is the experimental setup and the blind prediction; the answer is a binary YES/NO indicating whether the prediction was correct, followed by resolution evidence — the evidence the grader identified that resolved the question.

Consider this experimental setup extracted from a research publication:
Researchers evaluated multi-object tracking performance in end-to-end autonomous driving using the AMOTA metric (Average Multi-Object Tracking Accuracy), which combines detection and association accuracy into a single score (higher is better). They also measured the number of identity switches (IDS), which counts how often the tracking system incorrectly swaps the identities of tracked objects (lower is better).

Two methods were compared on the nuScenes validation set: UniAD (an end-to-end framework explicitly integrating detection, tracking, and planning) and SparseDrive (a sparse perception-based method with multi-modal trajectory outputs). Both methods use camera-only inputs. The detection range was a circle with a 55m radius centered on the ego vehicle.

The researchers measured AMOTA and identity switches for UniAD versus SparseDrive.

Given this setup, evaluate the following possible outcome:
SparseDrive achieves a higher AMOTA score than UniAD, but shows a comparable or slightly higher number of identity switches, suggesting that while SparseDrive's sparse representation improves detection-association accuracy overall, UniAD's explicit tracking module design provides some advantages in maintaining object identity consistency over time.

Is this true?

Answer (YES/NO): NO